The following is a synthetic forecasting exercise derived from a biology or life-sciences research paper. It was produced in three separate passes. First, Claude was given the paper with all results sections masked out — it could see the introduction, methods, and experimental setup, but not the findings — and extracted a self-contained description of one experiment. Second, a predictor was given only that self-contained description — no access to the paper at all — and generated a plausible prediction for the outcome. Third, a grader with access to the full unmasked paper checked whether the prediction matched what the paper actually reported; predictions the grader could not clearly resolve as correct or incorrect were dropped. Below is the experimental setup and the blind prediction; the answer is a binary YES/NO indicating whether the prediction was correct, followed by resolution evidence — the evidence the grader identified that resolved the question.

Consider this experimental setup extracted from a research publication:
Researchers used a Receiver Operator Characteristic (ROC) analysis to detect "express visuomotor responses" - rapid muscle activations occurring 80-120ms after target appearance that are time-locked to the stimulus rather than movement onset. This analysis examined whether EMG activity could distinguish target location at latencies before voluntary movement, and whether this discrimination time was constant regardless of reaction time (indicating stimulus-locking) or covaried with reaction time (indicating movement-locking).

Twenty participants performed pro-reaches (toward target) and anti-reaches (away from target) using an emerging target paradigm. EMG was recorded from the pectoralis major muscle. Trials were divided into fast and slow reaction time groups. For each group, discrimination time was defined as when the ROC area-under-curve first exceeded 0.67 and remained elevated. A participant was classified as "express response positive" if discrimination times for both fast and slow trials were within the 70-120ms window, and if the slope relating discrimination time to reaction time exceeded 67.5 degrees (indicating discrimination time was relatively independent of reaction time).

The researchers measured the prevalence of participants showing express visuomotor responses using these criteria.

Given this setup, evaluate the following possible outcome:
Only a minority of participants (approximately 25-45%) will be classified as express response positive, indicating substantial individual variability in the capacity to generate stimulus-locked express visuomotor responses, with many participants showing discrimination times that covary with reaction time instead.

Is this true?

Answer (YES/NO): NO